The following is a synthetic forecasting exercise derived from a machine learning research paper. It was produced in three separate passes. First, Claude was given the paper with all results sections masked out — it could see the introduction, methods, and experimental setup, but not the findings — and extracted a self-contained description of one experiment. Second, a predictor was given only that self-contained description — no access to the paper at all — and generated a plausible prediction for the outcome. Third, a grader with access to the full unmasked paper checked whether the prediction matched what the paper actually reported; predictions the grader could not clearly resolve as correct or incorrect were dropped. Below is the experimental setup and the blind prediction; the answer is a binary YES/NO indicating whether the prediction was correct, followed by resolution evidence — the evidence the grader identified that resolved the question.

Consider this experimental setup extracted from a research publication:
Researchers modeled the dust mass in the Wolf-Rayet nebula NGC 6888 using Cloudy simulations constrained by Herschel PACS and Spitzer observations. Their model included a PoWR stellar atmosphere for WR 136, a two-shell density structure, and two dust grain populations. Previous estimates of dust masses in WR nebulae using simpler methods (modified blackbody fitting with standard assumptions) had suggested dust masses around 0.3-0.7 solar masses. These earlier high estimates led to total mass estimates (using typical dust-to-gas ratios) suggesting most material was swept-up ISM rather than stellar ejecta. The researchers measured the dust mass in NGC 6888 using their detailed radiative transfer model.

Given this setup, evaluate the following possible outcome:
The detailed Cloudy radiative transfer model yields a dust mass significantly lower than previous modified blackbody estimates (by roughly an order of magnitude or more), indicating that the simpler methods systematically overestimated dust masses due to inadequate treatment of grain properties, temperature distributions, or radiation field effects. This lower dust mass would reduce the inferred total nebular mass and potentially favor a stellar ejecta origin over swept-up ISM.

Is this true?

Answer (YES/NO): NO